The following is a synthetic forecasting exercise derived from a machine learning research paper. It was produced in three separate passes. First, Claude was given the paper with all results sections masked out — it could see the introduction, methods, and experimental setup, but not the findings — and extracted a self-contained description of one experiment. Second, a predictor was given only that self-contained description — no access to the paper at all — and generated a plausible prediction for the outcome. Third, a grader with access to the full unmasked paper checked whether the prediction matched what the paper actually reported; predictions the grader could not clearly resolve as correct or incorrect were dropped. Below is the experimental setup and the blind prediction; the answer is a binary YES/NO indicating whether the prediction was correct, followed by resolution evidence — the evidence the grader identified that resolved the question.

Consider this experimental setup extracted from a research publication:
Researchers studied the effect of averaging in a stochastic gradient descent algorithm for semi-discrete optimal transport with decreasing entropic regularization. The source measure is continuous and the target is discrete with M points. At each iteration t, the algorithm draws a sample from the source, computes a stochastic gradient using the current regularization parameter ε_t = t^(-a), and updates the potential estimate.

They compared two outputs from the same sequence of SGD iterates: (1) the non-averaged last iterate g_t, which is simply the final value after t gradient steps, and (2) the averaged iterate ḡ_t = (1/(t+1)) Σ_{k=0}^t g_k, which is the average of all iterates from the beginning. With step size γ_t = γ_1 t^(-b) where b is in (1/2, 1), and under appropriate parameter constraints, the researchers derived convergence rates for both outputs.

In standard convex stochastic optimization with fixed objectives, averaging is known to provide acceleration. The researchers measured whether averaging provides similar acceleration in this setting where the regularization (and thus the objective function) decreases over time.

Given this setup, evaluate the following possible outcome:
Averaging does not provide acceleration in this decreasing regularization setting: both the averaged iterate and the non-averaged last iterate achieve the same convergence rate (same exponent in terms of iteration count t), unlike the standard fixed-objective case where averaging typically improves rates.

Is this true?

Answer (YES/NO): NO